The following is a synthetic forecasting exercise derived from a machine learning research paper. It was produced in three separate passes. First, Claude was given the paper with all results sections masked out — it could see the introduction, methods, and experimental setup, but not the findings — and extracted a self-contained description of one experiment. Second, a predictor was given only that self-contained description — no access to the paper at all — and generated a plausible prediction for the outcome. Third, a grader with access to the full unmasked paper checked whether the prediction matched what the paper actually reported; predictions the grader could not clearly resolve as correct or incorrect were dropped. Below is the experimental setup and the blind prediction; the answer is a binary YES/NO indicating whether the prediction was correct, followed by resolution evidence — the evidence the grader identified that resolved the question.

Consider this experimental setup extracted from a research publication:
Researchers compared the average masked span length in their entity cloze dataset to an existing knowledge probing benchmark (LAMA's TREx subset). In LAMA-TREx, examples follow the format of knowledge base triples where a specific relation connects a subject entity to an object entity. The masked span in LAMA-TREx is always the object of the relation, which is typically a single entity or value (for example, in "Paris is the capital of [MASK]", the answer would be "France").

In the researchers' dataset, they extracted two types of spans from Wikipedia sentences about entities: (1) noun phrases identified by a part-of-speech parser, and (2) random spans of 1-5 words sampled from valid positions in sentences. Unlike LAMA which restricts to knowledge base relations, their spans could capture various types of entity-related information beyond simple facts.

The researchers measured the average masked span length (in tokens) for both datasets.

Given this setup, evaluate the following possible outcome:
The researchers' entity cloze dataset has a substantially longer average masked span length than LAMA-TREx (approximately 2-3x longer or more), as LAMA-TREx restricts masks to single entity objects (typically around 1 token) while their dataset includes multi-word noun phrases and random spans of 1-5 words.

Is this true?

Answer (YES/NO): YES